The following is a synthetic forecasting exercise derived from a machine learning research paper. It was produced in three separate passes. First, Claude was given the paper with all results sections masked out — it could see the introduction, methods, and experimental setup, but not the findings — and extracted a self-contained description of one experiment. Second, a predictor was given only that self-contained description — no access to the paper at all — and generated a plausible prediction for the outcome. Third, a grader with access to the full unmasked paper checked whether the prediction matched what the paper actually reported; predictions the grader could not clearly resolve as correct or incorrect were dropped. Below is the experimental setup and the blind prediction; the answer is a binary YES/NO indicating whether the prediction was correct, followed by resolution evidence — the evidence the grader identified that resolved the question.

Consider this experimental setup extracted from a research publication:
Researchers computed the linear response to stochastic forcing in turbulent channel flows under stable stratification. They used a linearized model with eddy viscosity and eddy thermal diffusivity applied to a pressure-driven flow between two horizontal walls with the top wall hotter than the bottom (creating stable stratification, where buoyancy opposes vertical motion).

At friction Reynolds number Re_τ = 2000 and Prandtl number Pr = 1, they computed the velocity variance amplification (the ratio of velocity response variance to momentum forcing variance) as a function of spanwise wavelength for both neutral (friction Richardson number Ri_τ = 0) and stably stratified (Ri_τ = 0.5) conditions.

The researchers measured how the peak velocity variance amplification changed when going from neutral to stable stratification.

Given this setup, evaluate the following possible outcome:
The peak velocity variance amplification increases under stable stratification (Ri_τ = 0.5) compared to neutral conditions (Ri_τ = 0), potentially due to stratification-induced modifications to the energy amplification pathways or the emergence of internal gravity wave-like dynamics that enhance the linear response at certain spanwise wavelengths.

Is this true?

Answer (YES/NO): NO